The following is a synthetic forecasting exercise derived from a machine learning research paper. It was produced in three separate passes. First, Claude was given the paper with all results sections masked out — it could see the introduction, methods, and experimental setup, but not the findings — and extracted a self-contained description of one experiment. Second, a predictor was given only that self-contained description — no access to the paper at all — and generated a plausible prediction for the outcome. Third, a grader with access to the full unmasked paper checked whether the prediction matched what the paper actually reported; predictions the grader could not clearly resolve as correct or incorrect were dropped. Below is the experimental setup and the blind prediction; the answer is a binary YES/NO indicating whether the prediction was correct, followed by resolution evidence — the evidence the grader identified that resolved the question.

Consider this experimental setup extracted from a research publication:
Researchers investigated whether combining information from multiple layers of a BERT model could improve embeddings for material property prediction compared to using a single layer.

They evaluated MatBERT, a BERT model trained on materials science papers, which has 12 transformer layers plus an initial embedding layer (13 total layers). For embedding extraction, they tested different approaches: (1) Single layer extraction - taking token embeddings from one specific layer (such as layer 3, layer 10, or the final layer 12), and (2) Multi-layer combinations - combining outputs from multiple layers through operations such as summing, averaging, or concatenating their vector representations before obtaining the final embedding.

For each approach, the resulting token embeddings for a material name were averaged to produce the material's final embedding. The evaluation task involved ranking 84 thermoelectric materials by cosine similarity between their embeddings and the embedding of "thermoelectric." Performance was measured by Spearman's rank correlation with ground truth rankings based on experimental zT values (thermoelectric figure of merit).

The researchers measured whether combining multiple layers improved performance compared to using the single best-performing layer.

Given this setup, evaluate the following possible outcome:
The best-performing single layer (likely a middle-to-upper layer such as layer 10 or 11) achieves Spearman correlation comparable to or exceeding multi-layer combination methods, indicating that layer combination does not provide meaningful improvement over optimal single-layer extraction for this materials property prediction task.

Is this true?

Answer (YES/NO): NO